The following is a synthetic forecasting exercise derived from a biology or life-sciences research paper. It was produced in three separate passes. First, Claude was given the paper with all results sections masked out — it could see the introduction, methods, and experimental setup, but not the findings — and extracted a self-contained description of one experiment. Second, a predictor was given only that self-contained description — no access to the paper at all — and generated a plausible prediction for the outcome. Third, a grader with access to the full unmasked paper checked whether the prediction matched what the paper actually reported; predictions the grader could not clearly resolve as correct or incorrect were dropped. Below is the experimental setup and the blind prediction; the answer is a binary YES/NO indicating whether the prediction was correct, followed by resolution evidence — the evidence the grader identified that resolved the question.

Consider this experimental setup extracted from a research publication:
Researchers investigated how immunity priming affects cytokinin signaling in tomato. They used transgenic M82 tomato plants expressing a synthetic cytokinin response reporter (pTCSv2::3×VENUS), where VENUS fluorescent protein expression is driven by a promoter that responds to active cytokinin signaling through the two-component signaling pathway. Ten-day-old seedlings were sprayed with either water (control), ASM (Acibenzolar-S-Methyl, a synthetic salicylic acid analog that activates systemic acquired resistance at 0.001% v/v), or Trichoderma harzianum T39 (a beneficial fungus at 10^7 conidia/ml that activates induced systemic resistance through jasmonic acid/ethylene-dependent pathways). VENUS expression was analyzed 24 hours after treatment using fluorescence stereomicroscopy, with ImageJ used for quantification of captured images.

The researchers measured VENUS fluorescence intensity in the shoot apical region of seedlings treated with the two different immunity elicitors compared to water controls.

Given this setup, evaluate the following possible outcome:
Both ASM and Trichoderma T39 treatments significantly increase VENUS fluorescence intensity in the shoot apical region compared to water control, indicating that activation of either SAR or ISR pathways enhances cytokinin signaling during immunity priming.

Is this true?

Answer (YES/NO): YES